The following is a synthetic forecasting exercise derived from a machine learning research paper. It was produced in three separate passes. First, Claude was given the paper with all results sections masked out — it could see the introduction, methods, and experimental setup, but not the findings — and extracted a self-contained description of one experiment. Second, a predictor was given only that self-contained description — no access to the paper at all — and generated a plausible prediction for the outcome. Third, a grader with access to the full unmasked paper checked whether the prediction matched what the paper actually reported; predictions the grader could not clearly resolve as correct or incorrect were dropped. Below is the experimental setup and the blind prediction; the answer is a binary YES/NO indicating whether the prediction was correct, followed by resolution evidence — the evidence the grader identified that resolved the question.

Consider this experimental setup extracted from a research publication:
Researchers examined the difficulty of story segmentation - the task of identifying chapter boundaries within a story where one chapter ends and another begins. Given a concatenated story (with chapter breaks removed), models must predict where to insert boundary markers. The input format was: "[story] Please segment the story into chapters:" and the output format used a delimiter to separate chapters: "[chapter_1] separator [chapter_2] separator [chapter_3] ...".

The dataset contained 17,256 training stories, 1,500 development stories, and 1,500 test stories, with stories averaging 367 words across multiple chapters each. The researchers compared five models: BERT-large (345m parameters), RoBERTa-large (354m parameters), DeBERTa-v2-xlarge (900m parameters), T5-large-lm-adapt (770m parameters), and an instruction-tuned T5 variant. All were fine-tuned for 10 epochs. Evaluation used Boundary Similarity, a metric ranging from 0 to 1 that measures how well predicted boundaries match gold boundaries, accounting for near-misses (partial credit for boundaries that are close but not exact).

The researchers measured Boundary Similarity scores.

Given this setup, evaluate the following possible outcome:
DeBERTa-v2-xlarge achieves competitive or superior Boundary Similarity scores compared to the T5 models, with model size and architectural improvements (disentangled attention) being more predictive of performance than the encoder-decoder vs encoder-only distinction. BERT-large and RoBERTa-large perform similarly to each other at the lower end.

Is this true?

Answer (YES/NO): NO